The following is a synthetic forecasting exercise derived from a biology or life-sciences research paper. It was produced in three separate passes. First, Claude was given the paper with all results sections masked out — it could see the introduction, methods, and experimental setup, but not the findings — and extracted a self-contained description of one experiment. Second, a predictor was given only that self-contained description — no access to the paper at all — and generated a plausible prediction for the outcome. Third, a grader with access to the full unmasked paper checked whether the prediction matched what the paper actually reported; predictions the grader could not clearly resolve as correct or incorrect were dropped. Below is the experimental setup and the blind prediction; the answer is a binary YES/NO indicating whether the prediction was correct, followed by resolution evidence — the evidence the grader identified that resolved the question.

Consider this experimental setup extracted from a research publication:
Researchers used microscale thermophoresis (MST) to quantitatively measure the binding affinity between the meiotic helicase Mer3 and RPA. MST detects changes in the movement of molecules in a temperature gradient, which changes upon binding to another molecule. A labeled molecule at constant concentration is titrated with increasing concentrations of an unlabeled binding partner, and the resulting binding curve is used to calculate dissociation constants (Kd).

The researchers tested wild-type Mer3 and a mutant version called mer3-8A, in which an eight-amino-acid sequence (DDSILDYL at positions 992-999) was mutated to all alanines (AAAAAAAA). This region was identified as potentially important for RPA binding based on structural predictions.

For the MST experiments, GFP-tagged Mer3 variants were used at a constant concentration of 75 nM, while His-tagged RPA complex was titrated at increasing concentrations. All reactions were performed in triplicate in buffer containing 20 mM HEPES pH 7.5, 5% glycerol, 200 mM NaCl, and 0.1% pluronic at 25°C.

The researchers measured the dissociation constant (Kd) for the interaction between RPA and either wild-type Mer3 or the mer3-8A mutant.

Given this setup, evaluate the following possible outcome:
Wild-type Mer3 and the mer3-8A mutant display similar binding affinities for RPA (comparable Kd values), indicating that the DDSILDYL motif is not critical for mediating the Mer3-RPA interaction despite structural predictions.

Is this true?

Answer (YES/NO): NO